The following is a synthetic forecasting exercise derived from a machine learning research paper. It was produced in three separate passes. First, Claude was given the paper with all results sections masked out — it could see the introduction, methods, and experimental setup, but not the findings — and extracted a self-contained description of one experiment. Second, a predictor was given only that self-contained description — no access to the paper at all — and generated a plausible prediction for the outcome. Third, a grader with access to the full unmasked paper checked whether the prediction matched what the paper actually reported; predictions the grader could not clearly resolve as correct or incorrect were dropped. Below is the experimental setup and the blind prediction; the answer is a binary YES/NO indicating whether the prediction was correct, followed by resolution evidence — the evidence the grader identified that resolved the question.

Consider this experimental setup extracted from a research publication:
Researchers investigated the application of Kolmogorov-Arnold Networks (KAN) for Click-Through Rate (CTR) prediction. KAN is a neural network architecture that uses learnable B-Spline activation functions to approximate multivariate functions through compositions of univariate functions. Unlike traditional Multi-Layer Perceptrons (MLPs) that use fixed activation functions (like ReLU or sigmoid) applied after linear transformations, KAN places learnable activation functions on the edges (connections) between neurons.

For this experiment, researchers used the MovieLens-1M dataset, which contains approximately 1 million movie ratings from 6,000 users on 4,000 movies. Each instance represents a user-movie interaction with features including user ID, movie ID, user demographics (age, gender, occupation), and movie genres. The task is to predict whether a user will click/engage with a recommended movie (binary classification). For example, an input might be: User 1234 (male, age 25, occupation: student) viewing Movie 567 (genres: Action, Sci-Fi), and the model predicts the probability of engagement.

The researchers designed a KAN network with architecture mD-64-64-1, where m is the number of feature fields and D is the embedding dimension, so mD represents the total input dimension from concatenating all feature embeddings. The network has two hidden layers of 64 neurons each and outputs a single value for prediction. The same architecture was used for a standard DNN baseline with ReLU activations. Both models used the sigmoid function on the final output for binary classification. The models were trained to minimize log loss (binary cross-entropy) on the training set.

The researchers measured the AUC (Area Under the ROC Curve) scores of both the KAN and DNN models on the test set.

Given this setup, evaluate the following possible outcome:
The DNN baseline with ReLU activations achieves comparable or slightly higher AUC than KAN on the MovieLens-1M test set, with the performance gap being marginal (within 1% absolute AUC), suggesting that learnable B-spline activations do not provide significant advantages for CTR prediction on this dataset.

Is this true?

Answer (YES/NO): NO